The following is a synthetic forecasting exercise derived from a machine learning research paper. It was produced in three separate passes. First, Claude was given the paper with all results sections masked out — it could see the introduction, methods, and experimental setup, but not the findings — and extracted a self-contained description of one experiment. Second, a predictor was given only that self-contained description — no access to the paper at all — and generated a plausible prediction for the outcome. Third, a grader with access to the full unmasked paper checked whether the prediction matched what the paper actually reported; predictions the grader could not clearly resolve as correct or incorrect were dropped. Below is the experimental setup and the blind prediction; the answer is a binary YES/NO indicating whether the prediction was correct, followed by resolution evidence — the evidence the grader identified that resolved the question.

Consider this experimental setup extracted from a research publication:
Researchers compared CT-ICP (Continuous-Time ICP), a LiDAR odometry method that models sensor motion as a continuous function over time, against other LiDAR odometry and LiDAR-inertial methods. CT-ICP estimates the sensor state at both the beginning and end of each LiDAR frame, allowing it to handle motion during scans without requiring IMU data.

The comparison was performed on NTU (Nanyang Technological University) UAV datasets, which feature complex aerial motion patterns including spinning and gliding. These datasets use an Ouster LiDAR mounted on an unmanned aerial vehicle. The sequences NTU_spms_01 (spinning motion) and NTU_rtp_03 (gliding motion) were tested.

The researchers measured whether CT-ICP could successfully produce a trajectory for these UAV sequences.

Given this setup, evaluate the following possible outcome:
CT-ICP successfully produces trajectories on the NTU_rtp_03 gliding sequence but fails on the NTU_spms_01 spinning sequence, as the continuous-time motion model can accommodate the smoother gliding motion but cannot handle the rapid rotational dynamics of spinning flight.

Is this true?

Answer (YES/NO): NO